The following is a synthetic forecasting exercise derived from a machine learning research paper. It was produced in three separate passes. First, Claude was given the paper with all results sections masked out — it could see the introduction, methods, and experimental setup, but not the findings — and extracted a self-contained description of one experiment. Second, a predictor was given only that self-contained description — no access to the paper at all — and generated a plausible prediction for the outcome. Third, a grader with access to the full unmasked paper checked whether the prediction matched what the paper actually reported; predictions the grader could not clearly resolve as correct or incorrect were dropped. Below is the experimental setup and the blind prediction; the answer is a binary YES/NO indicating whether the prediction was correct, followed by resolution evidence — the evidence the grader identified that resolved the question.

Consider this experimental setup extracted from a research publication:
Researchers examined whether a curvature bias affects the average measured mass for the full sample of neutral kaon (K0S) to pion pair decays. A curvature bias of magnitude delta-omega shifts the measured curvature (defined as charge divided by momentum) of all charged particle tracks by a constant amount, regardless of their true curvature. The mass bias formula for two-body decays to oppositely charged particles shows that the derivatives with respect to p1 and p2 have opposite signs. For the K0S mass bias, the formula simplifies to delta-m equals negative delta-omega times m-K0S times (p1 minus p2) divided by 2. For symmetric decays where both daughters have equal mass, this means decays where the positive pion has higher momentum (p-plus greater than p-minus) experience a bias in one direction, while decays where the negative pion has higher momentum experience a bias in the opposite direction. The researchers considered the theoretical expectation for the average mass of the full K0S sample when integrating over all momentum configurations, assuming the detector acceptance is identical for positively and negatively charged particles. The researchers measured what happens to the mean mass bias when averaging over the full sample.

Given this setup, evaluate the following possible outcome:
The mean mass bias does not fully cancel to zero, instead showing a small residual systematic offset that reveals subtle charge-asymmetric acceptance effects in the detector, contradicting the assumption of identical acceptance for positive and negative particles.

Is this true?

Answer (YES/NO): NO